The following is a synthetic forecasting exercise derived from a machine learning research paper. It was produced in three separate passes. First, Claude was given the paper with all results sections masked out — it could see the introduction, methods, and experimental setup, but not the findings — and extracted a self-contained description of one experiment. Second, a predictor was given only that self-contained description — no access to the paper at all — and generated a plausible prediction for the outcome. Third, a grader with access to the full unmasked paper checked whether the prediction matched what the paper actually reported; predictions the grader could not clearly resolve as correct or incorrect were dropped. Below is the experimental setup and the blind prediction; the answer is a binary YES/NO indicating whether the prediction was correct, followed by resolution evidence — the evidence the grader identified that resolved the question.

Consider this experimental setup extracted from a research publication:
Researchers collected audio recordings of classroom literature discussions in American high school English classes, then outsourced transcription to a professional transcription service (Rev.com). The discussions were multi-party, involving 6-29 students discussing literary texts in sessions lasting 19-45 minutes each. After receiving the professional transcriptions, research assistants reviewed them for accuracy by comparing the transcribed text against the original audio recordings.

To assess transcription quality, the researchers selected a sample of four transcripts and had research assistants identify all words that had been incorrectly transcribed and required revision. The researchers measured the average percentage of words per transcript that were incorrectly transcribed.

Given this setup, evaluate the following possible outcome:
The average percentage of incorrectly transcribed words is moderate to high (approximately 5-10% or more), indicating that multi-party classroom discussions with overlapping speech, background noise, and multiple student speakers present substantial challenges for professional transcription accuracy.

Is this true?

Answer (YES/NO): NO